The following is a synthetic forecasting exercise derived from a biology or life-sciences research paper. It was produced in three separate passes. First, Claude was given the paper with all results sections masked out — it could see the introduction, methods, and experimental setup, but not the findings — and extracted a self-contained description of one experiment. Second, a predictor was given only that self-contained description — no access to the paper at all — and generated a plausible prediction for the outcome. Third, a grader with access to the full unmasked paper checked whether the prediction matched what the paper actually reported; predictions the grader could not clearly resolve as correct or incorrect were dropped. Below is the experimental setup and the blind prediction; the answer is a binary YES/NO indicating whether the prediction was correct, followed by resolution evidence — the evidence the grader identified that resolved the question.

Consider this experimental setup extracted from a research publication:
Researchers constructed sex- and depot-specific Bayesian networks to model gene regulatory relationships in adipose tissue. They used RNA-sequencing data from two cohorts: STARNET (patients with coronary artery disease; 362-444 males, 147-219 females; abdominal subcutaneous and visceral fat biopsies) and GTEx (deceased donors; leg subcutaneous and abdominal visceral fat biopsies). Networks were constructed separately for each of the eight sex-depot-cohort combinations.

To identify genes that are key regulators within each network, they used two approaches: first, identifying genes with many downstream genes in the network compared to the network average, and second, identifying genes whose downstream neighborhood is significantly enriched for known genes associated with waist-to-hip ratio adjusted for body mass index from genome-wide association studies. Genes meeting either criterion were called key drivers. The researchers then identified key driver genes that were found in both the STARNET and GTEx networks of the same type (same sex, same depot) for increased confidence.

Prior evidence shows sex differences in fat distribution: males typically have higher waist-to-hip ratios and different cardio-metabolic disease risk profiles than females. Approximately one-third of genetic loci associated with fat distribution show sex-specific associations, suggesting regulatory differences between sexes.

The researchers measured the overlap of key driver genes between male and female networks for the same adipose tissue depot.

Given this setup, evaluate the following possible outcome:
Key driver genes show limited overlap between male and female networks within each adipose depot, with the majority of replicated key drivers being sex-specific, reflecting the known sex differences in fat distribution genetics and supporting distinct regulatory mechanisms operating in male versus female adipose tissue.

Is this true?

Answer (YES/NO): YES